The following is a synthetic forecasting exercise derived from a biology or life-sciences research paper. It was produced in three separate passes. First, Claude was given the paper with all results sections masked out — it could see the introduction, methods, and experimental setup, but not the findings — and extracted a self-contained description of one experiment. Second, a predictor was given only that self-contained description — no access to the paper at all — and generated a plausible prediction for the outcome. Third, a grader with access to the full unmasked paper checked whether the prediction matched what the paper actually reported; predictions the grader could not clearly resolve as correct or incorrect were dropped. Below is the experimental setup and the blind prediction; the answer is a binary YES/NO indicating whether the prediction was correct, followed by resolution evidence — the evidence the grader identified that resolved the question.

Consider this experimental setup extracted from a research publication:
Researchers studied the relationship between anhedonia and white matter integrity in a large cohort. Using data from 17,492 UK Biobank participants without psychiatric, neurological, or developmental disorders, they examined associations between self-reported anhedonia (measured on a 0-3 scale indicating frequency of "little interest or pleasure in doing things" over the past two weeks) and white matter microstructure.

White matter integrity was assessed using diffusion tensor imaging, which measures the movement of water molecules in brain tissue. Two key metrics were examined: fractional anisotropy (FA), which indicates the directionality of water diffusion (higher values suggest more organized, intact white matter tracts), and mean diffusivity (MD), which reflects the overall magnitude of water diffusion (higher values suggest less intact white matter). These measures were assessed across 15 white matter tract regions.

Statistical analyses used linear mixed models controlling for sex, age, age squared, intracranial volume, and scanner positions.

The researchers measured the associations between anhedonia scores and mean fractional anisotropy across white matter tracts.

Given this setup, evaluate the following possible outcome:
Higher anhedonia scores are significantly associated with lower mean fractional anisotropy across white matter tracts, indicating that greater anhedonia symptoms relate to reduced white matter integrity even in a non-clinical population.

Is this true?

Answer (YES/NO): NO